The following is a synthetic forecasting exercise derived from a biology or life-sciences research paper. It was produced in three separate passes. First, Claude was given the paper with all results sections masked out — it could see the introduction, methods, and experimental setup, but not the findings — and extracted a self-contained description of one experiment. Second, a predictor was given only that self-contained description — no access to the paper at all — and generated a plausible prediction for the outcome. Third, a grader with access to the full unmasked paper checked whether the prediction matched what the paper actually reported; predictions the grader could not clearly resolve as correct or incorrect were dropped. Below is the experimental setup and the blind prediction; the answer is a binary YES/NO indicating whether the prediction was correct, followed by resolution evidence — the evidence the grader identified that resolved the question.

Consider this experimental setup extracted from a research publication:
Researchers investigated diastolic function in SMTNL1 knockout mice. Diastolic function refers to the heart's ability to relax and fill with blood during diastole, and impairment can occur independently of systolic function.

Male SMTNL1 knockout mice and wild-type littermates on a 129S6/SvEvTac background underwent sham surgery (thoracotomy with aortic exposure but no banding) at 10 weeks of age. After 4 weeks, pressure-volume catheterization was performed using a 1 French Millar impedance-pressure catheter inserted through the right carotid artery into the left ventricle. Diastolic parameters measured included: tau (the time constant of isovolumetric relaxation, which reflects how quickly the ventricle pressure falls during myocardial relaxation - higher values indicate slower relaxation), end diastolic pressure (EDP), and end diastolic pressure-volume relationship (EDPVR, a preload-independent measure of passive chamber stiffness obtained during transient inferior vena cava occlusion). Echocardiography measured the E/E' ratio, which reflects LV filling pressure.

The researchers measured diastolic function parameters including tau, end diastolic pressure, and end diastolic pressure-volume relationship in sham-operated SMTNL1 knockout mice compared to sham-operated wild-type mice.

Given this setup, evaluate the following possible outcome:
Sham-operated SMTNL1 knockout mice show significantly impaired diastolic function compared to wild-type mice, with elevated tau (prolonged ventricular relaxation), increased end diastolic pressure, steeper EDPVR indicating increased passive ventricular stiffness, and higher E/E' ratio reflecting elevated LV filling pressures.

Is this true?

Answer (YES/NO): NO